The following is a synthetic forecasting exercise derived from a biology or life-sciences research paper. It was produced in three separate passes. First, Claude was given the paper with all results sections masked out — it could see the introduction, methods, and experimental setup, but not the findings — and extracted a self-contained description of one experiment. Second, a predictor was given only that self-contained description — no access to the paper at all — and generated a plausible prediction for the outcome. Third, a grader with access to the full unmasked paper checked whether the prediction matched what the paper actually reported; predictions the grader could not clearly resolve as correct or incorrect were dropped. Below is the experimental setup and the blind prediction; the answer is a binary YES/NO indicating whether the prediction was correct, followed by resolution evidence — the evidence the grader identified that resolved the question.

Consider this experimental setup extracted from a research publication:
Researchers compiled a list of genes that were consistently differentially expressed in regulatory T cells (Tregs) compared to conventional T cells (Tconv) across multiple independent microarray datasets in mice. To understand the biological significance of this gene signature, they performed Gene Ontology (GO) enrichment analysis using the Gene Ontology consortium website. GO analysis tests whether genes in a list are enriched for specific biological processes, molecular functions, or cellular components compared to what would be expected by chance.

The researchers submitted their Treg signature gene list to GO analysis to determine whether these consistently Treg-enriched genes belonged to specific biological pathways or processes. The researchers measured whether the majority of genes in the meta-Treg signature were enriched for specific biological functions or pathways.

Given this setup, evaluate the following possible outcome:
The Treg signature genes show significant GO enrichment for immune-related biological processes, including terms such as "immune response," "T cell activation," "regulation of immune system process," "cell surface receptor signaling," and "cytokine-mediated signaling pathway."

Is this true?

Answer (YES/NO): NO